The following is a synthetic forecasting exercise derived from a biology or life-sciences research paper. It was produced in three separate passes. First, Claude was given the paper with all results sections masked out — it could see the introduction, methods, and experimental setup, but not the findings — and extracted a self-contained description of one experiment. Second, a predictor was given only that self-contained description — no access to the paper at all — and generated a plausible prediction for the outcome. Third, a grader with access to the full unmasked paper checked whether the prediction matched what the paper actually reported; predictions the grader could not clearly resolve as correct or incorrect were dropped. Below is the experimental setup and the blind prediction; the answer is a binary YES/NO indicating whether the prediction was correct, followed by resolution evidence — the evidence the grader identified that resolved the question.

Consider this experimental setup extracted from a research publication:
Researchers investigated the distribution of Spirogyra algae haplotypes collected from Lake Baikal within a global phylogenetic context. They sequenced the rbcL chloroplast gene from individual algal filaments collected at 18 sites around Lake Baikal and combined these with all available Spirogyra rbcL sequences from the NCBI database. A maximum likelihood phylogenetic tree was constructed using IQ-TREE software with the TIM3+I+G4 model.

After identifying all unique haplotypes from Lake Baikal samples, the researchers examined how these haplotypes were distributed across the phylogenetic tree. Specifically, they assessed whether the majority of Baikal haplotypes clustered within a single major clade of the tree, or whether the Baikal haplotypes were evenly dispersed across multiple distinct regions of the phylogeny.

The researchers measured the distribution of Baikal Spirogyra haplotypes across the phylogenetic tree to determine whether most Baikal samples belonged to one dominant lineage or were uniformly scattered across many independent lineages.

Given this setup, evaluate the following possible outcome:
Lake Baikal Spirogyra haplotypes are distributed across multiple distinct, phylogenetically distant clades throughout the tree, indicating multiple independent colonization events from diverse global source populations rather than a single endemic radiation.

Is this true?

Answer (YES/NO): NO